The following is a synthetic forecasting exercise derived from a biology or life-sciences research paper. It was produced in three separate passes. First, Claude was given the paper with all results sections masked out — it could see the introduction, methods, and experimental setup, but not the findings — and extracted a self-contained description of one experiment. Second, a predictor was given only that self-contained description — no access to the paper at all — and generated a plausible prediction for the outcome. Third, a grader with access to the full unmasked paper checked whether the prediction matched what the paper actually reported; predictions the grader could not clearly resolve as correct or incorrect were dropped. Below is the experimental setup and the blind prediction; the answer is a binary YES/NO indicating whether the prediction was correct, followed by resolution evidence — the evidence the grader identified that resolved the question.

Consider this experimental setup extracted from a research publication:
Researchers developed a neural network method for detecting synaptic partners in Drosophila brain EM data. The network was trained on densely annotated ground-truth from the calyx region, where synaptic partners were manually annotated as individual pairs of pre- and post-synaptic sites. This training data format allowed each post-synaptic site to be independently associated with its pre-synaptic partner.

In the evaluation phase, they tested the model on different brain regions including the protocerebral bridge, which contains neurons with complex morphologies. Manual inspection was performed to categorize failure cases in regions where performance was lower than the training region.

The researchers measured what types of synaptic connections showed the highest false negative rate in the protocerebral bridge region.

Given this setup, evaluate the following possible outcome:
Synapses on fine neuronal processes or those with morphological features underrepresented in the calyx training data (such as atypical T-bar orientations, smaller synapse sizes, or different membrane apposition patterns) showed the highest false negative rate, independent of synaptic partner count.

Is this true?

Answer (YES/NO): NO